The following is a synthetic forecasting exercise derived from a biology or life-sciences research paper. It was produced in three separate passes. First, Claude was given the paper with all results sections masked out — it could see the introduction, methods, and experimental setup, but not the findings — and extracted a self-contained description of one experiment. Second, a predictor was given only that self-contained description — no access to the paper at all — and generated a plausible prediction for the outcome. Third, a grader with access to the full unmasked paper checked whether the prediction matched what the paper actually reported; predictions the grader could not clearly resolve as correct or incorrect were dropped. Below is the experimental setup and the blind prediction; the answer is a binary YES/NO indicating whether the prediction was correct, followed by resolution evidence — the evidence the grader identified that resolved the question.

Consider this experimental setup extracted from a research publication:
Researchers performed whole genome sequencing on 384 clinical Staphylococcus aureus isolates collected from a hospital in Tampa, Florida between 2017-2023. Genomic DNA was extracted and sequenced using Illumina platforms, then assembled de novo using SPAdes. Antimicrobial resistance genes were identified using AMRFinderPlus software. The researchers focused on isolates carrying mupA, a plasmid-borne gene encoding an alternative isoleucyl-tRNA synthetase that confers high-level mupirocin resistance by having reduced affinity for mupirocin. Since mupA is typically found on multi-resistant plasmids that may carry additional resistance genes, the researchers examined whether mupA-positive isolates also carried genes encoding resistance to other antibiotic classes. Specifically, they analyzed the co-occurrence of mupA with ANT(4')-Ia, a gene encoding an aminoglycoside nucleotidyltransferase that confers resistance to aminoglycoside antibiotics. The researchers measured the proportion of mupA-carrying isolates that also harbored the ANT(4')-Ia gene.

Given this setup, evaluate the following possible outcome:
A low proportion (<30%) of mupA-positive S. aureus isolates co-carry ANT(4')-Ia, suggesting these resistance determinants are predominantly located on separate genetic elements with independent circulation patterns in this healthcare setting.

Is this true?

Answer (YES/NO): NO